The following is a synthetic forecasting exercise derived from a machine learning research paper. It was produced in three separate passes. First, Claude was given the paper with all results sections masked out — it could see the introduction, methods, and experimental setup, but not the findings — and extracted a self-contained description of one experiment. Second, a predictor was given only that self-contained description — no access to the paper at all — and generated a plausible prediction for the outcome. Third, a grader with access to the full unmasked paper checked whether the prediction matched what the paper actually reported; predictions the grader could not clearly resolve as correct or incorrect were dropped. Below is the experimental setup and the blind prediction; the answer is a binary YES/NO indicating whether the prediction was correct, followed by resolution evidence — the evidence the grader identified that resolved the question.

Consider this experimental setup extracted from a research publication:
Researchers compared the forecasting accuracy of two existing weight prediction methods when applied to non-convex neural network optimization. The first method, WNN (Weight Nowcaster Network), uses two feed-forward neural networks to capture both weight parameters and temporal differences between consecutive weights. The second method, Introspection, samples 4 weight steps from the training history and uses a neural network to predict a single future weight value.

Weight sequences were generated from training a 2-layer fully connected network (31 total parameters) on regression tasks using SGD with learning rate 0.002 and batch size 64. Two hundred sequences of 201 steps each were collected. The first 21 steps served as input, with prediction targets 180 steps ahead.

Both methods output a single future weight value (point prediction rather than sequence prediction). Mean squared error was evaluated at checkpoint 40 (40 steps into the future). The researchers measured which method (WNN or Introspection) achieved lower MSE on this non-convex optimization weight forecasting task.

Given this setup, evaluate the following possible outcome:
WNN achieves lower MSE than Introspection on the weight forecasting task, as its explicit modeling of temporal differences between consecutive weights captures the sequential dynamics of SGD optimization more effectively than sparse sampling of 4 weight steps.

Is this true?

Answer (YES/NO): YES